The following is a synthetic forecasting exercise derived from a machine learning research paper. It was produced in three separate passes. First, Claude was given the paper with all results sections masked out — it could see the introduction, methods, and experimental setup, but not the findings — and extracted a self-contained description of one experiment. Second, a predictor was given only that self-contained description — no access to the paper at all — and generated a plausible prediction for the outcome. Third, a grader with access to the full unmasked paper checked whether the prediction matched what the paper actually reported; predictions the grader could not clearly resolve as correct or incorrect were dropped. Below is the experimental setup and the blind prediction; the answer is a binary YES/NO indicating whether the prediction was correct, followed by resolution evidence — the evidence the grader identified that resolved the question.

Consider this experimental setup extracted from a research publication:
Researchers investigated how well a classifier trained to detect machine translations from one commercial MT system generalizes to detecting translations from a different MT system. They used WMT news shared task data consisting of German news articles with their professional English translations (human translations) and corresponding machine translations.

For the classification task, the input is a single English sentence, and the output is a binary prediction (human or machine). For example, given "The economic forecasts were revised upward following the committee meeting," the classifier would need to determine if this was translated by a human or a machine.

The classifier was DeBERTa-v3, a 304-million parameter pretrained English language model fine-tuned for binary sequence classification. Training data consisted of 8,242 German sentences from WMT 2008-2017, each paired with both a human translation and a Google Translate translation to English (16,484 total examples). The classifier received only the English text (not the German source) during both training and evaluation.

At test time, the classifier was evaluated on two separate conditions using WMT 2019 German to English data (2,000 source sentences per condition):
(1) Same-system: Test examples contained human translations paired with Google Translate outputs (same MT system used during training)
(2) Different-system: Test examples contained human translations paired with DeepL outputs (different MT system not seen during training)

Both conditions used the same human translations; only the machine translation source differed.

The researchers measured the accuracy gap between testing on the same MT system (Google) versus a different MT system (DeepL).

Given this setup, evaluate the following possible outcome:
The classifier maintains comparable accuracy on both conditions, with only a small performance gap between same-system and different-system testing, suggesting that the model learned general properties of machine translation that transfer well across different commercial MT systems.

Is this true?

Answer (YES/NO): NO